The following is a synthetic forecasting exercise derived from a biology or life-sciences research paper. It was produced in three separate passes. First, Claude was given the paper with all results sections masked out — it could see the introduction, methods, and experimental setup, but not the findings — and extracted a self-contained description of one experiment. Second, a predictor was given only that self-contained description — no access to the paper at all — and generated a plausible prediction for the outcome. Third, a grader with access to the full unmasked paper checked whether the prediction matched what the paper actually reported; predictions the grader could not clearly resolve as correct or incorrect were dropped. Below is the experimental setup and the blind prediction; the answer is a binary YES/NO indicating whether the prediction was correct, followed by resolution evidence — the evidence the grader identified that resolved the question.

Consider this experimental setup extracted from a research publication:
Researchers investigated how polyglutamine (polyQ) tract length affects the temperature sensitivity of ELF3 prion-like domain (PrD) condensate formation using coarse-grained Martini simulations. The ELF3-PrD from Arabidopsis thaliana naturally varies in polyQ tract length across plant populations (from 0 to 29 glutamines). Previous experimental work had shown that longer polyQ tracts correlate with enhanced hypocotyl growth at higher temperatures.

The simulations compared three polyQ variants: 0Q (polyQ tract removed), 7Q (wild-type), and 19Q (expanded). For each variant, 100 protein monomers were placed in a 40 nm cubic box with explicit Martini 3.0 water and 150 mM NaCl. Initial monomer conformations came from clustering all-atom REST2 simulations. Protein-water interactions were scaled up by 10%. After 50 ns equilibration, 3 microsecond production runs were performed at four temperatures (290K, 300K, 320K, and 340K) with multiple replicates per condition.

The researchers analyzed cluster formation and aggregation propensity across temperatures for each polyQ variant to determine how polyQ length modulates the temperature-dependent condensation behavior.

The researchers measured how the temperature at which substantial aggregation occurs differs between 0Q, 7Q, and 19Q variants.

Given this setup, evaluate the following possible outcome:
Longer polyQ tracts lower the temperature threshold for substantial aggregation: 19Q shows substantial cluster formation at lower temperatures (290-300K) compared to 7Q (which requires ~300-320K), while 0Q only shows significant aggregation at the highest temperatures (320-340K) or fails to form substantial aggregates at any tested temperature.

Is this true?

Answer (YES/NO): NO